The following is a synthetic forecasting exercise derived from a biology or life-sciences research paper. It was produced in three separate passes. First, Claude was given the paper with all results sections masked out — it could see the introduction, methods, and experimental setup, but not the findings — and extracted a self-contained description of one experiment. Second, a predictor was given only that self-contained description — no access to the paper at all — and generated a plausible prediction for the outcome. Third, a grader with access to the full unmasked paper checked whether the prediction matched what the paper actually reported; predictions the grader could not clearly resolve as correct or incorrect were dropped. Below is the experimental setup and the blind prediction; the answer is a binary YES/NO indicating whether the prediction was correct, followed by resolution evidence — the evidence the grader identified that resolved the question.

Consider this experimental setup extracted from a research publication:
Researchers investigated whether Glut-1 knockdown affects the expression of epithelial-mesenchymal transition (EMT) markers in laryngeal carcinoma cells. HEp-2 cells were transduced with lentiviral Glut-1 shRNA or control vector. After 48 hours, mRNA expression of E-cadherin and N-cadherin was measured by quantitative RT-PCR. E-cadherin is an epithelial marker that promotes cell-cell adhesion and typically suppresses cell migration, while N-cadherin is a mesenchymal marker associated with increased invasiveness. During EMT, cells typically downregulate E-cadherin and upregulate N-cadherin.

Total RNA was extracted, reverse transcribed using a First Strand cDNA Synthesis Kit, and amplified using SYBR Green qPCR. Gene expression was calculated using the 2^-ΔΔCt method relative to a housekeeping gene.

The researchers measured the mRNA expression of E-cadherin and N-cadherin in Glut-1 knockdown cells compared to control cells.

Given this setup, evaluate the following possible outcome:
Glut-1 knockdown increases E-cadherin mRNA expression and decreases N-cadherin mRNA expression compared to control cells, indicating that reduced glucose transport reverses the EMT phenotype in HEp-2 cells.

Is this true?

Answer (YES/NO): YES